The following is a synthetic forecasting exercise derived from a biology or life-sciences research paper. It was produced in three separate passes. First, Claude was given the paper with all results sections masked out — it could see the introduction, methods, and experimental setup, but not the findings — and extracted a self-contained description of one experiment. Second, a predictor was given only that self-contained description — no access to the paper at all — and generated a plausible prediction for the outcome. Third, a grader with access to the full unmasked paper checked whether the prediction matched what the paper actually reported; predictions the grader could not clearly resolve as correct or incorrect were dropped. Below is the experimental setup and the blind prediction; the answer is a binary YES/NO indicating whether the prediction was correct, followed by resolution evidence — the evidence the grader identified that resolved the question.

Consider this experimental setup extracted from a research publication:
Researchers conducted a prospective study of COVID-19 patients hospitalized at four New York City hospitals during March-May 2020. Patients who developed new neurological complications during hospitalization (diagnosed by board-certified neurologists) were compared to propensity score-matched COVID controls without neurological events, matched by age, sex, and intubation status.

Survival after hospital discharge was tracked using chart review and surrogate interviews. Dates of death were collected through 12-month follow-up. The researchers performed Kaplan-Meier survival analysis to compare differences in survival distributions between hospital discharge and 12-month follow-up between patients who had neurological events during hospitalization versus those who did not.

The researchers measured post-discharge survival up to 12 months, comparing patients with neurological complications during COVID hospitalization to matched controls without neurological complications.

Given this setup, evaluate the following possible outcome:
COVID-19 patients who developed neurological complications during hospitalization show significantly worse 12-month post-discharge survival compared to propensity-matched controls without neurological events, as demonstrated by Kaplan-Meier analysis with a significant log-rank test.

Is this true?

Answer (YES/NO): NO